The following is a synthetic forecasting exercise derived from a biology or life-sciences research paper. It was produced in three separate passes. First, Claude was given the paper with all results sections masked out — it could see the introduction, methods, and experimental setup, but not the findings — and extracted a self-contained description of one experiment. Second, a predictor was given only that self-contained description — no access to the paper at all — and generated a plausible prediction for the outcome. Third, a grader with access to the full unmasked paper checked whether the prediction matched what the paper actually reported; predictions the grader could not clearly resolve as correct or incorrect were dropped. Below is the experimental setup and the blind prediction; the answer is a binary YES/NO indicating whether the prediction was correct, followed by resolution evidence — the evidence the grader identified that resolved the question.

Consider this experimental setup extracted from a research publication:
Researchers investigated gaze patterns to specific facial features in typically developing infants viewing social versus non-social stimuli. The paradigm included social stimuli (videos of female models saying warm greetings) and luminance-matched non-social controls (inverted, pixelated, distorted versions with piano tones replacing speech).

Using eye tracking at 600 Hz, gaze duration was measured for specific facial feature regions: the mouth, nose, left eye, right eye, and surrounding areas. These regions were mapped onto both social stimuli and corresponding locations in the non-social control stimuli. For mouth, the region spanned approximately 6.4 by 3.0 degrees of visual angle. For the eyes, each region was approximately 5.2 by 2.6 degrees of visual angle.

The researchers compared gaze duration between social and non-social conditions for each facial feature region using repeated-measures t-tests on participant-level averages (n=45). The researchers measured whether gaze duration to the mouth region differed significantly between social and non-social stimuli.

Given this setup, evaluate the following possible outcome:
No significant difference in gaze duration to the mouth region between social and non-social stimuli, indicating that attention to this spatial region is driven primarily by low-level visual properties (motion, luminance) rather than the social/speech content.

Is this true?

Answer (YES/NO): NO